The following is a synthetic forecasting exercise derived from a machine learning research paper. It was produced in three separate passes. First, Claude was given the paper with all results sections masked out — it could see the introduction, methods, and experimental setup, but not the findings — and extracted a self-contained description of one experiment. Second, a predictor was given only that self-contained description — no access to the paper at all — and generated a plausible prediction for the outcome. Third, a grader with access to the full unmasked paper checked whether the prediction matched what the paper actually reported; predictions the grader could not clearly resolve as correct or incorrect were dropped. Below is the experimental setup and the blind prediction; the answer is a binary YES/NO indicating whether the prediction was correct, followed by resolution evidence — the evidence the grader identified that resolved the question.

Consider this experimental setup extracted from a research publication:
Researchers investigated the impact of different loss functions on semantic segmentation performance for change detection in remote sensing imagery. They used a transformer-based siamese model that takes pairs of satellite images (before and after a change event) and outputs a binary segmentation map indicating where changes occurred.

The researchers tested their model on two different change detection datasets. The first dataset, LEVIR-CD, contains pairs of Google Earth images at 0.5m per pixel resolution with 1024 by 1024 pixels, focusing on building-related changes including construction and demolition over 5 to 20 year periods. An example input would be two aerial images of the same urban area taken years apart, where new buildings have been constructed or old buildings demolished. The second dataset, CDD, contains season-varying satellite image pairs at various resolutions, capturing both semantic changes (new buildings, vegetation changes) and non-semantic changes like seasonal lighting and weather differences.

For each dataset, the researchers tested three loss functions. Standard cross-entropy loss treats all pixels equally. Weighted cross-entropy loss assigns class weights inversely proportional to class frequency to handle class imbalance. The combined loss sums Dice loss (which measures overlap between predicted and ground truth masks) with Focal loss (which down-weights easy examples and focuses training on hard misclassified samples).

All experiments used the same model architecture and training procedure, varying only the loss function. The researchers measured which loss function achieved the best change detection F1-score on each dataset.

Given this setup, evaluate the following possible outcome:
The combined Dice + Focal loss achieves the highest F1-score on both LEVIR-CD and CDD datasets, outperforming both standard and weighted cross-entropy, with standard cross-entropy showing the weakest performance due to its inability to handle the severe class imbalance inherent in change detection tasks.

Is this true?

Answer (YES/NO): NO